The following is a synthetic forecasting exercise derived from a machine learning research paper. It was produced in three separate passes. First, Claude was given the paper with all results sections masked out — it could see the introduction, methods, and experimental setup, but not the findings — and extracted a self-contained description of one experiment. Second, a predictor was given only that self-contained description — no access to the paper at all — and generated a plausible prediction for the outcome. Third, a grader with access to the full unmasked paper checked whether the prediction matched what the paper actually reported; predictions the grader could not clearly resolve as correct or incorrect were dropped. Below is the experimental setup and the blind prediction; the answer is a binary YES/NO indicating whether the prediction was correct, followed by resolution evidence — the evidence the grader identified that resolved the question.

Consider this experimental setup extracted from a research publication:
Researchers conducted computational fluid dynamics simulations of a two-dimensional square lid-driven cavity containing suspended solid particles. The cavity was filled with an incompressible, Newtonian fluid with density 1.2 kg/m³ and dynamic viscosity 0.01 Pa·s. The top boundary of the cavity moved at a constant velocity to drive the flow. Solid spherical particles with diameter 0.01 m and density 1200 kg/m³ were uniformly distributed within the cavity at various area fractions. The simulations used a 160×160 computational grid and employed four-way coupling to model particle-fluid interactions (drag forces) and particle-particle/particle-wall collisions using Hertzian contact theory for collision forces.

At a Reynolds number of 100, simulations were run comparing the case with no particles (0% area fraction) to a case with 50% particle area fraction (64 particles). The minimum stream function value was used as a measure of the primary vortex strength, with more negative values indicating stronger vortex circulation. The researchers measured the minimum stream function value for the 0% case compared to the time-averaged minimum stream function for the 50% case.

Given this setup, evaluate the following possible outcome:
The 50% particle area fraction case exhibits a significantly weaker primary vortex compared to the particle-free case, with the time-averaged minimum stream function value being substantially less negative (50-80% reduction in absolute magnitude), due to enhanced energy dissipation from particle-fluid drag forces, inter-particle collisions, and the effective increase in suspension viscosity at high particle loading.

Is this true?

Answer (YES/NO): NO